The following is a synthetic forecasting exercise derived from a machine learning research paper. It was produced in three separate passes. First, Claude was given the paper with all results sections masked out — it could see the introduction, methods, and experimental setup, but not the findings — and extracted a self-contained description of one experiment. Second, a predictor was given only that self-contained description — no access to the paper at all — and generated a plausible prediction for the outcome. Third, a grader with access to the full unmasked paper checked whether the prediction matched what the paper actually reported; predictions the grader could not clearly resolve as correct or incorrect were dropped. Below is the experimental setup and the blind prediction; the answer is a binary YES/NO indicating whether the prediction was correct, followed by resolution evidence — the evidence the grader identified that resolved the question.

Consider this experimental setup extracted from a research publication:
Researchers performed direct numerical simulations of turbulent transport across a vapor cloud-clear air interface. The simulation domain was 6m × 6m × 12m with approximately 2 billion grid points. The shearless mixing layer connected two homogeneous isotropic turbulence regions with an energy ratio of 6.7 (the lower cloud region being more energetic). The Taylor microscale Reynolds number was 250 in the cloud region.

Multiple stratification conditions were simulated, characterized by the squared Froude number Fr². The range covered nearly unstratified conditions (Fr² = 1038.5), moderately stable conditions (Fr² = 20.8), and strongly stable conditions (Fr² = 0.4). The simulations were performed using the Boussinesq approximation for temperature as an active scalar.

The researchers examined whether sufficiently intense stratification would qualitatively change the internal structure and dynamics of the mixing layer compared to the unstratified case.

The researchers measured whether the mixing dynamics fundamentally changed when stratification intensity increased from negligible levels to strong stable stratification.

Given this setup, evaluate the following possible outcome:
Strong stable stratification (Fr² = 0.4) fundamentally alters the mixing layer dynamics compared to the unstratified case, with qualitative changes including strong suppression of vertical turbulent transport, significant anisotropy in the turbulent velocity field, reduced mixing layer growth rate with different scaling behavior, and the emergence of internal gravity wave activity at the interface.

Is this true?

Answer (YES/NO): NO